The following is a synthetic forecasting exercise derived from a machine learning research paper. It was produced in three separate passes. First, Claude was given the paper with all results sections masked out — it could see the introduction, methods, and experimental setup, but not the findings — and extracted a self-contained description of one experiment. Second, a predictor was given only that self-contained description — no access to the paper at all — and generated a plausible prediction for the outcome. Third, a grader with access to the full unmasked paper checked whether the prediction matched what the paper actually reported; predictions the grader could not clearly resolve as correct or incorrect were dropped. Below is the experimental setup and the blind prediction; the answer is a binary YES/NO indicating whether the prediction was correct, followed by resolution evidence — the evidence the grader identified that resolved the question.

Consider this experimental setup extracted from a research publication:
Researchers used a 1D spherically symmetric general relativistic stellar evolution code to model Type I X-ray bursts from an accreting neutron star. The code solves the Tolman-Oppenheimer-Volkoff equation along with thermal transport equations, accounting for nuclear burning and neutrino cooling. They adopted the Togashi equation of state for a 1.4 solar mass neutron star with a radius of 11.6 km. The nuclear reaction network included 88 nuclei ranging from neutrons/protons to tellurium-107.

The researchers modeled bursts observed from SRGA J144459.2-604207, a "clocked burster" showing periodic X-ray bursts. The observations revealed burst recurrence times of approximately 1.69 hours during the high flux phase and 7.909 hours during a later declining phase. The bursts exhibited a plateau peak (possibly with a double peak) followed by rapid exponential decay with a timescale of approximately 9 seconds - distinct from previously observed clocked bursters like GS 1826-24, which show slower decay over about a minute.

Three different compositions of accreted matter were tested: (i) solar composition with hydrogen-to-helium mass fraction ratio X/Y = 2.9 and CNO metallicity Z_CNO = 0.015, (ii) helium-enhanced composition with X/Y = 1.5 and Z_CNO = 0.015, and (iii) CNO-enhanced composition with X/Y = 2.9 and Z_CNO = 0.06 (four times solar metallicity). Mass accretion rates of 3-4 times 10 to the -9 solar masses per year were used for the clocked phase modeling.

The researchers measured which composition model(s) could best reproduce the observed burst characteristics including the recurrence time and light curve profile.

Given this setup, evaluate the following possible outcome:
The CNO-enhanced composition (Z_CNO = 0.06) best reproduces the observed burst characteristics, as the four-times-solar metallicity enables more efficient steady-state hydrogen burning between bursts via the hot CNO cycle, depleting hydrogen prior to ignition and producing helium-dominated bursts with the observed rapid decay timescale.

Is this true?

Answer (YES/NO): NO